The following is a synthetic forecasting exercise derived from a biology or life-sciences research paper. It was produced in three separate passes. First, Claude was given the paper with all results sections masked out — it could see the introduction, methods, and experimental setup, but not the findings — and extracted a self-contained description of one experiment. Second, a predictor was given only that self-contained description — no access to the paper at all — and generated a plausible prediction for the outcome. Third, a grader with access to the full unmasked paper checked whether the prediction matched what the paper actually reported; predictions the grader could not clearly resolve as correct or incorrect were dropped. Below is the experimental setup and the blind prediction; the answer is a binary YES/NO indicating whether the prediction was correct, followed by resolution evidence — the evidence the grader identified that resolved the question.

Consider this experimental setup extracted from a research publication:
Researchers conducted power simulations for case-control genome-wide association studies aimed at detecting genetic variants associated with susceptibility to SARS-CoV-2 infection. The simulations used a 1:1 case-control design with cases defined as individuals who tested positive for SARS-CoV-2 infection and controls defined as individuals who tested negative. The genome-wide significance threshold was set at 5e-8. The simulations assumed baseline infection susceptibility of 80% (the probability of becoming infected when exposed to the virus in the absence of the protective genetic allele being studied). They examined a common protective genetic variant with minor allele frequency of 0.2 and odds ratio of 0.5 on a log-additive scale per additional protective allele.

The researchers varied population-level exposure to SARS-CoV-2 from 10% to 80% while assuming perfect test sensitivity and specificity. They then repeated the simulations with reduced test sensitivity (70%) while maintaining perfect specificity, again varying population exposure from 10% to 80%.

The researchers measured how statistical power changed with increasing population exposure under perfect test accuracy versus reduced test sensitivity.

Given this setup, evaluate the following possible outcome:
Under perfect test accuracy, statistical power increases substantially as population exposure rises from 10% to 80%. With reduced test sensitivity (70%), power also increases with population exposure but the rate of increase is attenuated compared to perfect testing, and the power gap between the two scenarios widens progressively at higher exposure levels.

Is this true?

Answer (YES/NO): NO